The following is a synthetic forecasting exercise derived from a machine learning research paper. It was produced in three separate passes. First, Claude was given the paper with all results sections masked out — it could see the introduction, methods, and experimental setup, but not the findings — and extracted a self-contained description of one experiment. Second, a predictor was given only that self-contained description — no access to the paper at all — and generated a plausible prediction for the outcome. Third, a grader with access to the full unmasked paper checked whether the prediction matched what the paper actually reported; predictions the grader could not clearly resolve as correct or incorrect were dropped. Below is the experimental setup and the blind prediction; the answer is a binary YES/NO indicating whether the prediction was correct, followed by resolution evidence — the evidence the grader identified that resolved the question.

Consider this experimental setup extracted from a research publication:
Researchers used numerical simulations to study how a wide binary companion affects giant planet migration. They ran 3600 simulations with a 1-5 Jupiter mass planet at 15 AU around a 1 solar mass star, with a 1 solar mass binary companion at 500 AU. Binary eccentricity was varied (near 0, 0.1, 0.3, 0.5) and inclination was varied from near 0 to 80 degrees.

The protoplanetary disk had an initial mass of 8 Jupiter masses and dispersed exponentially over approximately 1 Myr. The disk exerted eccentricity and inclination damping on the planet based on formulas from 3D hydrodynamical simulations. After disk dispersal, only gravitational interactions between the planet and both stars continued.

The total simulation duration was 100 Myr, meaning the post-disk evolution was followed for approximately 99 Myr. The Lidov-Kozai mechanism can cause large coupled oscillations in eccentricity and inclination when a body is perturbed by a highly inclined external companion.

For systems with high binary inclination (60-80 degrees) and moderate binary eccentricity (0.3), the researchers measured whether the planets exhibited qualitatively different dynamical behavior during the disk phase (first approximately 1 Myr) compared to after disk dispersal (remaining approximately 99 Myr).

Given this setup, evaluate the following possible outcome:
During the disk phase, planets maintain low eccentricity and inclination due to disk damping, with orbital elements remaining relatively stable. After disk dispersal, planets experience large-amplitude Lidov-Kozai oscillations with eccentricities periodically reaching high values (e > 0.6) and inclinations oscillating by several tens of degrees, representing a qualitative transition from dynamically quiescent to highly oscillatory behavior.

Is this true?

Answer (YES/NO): NO